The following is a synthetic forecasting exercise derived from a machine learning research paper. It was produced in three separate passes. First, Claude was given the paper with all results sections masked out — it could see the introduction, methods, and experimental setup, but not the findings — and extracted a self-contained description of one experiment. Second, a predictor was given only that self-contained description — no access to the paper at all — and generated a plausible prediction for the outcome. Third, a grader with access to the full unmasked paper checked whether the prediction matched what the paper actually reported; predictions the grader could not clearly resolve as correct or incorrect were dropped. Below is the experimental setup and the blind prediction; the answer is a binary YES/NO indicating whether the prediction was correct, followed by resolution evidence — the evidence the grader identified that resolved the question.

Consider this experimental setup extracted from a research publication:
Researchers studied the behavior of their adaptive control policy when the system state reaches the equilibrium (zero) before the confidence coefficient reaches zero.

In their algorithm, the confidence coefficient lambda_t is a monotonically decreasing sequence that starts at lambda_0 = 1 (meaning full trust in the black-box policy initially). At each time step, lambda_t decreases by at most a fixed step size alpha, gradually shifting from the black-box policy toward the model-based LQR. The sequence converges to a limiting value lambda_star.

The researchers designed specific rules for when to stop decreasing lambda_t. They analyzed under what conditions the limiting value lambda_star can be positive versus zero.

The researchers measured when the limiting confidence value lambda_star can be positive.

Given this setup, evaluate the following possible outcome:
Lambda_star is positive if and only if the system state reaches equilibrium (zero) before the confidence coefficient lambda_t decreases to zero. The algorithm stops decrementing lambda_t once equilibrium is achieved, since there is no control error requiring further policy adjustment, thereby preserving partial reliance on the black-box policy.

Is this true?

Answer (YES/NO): YES